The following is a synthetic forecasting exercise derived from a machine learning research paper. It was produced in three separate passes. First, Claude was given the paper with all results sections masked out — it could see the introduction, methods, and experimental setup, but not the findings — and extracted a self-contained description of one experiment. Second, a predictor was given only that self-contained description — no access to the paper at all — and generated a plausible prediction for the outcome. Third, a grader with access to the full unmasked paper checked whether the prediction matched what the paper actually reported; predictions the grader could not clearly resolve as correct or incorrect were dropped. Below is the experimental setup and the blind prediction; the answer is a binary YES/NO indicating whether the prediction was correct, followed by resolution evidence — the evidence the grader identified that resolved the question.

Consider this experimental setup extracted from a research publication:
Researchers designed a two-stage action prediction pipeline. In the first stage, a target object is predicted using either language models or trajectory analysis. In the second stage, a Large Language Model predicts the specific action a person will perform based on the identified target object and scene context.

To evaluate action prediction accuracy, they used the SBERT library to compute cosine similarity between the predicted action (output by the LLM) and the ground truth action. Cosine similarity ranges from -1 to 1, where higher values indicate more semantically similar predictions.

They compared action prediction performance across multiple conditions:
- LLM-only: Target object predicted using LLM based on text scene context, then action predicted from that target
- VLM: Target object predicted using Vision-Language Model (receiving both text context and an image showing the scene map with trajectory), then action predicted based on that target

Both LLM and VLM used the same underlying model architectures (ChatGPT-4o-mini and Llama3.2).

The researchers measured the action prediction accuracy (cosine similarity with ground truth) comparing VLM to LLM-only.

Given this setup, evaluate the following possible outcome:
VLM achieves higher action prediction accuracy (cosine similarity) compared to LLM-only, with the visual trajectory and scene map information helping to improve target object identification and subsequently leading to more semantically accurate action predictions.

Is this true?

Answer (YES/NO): NO